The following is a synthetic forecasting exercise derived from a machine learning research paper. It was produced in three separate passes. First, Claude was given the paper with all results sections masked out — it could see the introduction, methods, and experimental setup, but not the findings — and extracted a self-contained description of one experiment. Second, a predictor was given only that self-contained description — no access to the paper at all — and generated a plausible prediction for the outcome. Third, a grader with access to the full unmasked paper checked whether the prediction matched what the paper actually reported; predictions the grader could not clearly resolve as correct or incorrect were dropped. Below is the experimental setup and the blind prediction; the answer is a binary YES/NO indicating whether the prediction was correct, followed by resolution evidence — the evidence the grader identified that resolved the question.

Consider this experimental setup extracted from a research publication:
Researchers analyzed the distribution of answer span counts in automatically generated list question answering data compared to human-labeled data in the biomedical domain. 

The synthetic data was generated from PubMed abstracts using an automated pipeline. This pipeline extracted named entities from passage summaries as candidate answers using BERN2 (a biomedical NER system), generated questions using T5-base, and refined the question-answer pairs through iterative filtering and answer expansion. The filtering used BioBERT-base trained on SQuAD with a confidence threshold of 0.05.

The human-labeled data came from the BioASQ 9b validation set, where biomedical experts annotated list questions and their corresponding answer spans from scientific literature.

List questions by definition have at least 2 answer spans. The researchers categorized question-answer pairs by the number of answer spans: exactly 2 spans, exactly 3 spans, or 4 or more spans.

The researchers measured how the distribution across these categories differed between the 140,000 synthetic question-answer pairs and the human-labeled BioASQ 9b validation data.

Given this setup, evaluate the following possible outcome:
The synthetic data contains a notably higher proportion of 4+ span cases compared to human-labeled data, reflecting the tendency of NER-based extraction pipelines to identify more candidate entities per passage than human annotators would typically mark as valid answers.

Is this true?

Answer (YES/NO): NO